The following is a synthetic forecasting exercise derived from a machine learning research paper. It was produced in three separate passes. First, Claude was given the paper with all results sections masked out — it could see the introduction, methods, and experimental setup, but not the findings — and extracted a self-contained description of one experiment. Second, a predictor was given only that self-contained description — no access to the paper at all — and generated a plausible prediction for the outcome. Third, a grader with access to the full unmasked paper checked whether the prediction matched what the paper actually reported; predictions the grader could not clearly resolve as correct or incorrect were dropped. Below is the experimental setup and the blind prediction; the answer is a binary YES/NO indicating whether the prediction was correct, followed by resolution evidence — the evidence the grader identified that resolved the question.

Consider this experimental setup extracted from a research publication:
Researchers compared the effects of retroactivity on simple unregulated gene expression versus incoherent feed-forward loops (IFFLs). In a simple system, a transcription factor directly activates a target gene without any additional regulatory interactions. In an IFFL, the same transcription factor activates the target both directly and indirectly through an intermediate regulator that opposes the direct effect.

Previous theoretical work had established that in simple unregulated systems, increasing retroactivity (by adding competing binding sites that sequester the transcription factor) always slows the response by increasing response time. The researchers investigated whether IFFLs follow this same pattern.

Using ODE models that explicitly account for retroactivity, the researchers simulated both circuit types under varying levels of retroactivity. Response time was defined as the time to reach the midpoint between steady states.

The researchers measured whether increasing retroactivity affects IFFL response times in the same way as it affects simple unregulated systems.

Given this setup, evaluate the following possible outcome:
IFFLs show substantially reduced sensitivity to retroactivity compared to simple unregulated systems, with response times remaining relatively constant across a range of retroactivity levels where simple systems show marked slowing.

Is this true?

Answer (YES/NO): NO